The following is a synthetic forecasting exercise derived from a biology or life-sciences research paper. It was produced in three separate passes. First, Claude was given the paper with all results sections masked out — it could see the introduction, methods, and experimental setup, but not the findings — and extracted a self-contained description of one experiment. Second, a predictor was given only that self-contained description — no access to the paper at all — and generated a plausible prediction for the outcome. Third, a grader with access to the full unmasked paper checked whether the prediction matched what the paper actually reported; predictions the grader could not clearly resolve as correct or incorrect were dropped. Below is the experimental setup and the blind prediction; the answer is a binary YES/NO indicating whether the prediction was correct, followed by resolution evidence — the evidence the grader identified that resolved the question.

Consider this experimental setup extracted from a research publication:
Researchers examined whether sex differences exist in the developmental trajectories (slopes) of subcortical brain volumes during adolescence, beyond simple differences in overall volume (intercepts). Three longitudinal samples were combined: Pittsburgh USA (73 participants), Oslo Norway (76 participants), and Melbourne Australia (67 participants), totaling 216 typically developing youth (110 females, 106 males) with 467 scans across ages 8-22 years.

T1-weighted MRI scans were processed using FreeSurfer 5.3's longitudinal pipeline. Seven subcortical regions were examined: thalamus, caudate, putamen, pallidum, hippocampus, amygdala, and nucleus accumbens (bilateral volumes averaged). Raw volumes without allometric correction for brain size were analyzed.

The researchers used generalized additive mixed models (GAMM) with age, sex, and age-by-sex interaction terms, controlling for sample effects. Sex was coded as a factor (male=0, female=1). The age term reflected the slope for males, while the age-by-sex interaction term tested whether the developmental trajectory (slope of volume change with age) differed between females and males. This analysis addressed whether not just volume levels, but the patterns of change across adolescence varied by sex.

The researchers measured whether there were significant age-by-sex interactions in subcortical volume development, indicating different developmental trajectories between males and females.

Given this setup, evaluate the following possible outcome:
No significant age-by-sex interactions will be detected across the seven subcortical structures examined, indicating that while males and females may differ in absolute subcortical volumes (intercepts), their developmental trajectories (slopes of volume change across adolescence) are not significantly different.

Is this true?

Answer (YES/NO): NO